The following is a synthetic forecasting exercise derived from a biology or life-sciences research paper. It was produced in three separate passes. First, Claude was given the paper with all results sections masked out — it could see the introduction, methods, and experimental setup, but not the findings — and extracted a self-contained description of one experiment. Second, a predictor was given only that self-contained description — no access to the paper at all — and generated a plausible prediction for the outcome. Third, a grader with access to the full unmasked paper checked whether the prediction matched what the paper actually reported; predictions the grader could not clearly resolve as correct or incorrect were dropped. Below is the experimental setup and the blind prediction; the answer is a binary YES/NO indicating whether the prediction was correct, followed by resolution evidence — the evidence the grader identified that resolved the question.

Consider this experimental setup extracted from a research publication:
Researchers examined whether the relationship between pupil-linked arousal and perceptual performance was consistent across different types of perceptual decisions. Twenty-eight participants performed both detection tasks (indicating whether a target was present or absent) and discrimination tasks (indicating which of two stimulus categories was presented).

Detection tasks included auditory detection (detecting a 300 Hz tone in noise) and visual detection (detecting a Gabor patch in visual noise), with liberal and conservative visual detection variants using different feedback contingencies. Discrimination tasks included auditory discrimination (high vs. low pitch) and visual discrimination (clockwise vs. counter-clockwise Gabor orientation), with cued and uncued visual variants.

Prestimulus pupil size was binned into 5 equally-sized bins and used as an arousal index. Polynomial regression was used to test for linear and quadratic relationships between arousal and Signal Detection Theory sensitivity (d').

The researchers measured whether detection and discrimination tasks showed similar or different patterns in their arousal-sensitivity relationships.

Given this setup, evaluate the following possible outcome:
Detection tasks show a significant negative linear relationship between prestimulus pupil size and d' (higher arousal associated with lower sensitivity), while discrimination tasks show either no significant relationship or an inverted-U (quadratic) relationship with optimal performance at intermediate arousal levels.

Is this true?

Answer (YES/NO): NO